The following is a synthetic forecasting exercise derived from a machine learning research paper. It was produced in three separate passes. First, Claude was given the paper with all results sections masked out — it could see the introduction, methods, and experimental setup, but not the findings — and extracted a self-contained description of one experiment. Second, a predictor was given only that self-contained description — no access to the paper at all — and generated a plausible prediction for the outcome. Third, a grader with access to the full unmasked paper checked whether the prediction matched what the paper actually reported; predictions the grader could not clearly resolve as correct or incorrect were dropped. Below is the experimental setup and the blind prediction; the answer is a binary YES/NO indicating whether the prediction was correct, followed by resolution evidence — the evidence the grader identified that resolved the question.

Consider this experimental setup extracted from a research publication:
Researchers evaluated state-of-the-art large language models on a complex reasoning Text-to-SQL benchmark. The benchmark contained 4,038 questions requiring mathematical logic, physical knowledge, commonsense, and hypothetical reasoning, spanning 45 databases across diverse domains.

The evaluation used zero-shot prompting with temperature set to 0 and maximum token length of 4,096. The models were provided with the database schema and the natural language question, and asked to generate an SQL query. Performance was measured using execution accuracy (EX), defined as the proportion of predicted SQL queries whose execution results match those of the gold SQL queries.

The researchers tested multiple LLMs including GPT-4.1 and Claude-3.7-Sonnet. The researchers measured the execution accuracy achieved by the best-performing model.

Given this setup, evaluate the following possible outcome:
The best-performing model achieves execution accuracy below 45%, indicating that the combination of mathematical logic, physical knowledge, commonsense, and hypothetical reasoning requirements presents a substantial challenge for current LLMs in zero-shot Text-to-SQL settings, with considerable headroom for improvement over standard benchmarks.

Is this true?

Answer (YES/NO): YES